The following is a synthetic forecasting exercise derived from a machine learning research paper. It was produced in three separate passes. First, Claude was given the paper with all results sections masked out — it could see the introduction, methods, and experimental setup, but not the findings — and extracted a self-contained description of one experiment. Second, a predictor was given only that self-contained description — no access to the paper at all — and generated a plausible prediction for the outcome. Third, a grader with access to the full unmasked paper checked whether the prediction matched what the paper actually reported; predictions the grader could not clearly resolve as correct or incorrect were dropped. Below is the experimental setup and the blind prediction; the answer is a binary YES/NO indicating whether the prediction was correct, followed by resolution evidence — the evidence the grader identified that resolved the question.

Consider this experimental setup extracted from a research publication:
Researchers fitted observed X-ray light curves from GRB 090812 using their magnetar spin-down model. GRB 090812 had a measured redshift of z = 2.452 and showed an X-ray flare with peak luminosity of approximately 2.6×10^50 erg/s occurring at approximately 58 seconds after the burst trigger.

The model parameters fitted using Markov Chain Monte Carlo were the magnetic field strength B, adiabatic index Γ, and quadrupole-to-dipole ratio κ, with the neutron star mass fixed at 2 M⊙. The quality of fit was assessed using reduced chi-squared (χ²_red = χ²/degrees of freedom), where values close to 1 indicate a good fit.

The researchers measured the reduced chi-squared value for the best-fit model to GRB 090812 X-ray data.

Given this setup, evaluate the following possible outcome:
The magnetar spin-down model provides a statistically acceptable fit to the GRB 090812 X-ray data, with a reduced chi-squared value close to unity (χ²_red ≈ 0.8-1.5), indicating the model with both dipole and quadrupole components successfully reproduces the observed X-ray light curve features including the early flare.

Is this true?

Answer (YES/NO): YES